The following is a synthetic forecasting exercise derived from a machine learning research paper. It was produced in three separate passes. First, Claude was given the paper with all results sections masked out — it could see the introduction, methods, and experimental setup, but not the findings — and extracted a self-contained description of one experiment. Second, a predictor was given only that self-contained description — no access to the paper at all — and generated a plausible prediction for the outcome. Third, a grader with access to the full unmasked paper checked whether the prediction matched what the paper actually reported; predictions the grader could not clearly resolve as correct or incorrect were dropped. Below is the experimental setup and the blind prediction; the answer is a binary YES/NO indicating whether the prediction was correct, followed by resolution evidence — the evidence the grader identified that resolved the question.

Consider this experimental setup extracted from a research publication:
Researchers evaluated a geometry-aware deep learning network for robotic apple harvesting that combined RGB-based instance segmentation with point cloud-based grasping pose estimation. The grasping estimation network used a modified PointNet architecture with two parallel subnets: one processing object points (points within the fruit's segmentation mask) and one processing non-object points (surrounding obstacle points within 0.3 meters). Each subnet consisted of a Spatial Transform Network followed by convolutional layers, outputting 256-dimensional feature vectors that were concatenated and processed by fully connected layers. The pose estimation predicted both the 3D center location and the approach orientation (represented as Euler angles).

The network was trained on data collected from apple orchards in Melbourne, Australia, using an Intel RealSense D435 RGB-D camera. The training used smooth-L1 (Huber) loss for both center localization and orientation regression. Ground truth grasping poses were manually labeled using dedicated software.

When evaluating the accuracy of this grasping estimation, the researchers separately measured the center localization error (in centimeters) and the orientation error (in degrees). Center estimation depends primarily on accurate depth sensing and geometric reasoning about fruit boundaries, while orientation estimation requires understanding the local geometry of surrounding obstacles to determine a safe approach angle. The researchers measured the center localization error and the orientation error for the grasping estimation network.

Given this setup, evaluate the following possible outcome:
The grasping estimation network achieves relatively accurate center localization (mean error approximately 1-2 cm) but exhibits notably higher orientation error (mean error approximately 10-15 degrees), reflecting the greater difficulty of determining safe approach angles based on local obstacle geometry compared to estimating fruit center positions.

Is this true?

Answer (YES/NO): NO